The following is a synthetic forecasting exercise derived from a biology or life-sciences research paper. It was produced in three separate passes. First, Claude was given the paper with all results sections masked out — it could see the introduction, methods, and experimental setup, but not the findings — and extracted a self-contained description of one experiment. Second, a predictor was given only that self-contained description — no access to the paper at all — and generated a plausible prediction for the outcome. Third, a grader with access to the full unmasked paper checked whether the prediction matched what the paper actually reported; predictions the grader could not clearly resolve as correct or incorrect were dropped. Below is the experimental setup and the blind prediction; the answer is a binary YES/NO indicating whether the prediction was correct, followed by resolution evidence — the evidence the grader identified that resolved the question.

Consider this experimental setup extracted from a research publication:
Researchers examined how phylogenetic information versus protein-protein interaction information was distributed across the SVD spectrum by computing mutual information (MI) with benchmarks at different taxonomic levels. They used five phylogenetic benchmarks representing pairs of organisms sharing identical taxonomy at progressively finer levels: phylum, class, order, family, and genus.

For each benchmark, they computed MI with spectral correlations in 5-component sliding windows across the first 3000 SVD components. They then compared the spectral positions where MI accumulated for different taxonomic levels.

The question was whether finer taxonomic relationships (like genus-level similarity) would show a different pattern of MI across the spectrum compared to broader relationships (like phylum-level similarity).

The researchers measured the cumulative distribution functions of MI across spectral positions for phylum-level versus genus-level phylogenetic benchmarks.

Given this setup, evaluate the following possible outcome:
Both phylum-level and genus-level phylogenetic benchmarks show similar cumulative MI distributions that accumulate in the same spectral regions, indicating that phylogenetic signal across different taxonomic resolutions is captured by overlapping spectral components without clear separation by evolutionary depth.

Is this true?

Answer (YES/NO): NO